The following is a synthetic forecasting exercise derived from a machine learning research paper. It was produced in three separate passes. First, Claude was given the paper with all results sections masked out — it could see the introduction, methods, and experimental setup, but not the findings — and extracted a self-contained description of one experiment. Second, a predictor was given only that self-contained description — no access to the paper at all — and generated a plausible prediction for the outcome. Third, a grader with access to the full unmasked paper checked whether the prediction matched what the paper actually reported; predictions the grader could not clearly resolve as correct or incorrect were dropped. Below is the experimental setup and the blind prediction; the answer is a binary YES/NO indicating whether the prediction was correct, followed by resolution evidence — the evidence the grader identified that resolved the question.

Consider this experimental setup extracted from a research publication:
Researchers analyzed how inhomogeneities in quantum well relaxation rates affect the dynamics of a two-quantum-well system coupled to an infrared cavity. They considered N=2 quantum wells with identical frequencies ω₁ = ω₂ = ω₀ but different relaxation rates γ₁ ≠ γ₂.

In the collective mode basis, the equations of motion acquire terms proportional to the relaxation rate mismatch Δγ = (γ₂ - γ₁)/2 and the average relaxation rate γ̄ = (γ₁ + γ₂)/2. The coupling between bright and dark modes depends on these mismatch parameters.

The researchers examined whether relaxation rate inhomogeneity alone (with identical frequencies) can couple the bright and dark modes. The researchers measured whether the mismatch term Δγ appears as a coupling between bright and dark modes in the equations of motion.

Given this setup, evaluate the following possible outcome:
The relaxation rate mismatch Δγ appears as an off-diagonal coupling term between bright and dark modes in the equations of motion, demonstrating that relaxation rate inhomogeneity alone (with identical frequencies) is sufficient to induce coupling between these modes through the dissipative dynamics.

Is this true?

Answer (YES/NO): YES